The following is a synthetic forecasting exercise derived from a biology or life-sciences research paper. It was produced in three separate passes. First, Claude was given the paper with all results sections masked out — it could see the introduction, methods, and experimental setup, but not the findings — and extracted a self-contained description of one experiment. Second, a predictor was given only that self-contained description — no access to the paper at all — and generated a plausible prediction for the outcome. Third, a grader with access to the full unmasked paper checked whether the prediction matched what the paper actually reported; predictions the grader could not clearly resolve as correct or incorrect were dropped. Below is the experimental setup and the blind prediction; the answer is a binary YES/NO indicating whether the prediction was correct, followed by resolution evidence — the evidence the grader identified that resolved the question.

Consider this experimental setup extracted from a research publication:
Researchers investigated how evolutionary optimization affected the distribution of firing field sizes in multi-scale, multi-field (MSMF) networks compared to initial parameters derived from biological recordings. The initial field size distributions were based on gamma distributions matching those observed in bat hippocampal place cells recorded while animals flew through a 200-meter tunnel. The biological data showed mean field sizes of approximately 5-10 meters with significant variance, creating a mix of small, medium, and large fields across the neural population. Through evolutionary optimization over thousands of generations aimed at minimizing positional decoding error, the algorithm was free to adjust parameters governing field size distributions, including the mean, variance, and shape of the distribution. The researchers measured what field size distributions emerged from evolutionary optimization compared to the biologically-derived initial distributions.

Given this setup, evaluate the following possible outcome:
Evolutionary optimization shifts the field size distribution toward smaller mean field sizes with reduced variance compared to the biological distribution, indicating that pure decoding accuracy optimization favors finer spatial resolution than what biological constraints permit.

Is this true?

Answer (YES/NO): YES